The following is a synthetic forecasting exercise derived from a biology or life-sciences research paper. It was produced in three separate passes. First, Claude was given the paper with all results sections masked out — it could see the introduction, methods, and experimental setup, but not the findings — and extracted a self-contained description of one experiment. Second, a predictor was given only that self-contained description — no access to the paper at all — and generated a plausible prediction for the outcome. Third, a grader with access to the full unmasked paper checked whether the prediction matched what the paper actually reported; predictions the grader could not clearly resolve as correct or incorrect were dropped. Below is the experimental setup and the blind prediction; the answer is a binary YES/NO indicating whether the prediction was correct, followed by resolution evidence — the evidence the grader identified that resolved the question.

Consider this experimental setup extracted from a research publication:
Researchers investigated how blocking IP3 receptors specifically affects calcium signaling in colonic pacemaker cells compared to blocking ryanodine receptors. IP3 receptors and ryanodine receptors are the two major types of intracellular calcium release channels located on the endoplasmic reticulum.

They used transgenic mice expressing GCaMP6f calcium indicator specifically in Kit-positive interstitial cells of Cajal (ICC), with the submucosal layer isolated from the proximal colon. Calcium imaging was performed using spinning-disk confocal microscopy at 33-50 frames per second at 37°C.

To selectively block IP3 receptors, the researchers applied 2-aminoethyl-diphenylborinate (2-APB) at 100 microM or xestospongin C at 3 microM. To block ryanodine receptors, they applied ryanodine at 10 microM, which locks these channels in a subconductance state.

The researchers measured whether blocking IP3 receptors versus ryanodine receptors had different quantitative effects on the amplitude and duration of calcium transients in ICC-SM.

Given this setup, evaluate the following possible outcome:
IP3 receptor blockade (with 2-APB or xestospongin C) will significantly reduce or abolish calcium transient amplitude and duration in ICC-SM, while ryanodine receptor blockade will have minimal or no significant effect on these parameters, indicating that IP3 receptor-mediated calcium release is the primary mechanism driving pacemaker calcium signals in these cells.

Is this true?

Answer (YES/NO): NO